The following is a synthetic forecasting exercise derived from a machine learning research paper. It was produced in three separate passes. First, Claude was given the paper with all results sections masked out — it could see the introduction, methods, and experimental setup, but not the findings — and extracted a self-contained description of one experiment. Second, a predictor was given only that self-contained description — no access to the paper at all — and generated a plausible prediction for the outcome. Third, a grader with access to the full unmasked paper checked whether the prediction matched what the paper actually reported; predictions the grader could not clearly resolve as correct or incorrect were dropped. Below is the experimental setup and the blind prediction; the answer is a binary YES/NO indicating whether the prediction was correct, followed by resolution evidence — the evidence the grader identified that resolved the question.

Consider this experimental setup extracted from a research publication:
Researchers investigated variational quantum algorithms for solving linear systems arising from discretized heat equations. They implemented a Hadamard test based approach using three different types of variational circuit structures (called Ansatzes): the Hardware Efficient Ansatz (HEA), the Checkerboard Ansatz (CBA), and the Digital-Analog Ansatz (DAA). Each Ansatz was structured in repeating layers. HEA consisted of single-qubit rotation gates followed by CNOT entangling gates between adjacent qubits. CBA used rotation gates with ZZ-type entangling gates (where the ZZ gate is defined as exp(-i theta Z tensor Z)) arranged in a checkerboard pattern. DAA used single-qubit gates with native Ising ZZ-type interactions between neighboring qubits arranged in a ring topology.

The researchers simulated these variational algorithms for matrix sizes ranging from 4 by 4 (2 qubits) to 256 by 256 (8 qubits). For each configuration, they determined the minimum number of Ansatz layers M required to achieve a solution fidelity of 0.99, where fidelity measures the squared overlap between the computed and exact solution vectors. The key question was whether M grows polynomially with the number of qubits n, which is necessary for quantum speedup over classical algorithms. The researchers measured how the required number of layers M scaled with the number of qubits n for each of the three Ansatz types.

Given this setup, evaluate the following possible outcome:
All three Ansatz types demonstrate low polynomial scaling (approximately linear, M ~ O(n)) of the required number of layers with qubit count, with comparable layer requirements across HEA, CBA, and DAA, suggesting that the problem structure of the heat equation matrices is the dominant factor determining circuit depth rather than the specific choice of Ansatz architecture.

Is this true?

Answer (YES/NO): NO